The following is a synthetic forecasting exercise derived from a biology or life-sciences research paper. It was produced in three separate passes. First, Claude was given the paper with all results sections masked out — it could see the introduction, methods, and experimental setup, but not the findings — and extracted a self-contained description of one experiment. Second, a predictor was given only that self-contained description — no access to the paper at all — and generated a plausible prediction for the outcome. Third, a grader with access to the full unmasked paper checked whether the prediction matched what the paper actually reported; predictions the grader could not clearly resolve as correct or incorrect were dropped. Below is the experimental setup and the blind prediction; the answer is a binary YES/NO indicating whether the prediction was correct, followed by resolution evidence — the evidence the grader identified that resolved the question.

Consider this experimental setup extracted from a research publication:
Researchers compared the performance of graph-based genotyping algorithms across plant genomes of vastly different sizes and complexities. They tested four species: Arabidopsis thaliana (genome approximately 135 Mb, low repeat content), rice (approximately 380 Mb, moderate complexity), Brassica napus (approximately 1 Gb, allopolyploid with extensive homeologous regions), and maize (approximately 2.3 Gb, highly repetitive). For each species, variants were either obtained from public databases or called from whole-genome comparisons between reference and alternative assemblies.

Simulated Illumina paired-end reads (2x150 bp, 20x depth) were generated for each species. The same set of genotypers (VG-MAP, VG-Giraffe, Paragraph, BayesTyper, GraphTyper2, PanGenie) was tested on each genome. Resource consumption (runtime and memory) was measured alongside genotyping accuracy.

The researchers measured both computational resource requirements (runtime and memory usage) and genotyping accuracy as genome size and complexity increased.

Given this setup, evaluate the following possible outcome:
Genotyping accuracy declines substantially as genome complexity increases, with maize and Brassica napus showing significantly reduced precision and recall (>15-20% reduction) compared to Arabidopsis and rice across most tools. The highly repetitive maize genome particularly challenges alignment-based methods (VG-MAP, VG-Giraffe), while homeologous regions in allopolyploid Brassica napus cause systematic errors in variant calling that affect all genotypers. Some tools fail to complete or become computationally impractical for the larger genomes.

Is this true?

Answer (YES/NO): NO